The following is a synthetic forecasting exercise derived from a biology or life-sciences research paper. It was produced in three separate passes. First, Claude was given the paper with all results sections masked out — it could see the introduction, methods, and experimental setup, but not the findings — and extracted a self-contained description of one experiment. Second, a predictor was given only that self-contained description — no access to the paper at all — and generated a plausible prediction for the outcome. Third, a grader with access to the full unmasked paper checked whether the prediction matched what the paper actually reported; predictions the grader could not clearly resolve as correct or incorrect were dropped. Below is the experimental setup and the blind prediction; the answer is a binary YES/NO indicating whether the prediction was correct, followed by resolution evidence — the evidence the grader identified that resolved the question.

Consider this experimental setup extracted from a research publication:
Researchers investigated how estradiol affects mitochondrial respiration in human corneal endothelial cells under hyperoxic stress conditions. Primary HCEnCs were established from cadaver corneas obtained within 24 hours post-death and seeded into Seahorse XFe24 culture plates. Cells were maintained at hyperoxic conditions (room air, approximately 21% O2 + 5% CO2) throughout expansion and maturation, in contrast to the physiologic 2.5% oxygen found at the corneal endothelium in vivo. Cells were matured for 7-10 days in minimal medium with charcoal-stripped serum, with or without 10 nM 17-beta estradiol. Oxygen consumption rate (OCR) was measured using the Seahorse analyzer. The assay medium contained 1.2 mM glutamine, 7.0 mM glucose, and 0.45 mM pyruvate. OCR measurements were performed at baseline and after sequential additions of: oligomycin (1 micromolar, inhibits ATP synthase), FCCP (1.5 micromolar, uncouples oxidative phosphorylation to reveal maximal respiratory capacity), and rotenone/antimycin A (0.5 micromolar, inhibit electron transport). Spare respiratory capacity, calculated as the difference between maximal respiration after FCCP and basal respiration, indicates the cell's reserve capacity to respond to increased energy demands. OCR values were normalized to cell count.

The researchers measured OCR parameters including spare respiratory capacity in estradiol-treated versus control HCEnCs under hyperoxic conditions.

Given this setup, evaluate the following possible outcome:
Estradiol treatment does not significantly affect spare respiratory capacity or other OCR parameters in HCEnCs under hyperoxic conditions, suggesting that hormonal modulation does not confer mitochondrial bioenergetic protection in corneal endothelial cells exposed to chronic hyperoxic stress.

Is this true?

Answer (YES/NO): YES